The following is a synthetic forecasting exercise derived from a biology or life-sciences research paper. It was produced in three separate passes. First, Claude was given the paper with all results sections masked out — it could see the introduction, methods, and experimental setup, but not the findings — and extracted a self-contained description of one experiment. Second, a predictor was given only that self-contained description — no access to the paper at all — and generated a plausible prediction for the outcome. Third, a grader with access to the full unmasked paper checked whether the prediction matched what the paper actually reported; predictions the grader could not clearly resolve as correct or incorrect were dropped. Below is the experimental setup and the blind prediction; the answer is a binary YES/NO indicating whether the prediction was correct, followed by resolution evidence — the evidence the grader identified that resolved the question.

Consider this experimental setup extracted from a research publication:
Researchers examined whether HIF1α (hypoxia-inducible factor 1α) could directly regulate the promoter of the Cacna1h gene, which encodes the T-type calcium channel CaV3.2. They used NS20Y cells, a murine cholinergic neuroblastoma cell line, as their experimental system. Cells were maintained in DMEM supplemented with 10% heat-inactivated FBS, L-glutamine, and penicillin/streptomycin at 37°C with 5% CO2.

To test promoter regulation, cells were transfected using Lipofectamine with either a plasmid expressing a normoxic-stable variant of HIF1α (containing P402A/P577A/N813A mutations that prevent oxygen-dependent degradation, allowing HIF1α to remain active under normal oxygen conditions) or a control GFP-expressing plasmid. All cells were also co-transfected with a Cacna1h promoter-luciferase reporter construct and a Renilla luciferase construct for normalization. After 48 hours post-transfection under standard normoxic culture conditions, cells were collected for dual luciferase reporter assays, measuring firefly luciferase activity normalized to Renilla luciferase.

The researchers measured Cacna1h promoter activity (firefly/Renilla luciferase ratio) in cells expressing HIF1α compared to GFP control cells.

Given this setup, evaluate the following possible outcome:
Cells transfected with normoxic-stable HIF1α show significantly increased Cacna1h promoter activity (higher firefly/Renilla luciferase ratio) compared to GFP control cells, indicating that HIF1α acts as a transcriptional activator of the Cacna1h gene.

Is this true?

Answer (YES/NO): YES